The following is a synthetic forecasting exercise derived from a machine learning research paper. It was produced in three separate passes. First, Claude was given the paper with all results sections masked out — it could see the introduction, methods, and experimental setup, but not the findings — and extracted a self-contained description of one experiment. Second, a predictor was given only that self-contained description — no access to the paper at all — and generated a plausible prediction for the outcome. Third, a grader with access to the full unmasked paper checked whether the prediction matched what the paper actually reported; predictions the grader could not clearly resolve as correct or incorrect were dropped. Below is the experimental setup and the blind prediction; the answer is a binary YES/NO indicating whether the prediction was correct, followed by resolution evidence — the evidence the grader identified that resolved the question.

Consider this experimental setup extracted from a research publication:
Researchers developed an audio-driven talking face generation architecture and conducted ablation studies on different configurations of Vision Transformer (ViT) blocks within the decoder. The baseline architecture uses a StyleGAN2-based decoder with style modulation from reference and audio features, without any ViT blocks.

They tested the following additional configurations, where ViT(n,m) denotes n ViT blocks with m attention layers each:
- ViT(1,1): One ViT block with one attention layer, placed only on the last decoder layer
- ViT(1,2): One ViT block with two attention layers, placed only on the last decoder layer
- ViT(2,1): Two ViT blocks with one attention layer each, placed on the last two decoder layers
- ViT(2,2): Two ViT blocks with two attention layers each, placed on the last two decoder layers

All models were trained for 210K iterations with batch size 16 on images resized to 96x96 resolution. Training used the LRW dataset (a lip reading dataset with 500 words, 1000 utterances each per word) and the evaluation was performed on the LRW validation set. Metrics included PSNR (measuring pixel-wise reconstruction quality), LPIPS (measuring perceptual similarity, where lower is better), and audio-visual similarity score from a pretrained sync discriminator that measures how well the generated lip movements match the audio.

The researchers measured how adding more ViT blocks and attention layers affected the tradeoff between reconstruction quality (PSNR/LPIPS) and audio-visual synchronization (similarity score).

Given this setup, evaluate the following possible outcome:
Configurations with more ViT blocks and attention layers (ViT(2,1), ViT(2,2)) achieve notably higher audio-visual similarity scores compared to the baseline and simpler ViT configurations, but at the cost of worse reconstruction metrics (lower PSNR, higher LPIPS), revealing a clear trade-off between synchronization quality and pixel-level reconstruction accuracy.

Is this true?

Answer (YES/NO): NO